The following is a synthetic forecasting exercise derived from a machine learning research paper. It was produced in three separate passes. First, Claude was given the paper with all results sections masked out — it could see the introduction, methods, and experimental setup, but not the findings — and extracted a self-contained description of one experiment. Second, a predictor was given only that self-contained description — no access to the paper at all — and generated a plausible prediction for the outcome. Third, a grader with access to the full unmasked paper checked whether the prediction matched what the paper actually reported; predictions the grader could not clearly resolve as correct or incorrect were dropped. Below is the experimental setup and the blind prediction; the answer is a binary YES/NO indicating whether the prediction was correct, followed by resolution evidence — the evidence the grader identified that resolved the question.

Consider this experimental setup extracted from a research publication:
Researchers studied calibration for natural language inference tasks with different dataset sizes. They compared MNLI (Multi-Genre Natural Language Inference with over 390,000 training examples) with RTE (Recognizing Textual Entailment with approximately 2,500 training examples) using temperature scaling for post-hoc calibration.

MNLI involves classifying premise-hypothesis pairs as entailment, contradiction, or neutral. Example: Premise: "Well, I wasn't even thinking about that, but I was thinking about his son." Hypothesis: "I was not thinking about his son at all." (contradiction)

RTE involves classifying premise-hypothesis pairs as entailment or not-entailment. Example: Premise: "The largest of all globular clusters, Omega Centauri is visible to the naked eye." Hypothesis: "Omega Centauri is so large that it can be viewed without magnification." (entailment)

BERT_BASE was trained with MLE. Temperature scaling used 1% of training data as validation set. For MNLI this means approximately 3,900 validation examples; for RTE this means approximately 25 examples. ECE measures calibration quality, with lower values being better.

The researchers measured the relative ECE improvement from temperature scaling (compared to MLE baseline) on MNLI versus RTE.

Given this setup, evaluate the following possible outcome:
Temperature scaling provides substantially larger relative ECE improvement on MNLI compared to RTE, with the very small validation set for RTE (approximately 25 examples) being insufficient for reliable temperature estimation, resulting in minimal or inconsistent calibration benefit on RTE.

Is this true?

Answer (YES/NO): NO